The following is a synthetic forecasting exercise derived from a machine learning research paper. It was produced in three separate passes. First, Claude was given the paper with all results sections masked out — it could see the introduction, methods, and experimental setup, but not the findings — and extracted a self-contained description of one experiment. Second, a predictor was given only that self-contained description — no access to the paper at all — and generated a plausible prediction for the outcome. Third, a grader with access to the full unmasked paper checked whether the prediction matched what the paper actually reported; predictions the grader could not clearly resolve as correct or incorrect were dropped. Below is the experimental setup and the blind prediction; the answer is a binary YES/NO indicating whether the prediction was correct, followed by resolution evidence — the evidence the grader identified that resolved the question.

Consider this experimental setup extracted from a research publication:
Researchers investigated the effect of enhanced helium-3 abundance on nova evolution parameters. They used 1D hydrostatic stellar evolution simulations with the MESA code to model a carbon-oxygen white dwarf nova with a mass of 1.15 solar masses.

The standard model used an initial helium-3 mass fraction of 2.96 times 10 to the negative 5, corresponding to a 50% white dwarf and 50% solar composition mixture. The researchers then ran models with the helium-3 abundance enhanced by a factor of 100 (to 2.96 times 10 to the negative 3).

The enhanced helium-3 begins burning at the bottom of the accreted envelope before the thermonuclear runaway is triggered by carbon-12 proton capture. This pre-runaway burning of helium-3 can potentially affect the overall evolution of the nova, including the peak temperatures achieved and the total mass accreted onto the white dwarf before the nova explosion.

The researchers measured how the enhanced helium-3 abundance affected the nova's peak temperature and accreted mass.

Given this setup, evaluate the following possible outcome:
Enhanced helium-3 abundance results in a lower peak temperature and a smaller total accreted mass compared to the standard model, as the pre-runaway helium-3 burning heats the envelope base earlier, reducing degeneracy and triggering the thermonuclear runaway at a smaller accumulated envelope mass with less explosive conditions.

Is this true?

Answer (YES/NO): YES